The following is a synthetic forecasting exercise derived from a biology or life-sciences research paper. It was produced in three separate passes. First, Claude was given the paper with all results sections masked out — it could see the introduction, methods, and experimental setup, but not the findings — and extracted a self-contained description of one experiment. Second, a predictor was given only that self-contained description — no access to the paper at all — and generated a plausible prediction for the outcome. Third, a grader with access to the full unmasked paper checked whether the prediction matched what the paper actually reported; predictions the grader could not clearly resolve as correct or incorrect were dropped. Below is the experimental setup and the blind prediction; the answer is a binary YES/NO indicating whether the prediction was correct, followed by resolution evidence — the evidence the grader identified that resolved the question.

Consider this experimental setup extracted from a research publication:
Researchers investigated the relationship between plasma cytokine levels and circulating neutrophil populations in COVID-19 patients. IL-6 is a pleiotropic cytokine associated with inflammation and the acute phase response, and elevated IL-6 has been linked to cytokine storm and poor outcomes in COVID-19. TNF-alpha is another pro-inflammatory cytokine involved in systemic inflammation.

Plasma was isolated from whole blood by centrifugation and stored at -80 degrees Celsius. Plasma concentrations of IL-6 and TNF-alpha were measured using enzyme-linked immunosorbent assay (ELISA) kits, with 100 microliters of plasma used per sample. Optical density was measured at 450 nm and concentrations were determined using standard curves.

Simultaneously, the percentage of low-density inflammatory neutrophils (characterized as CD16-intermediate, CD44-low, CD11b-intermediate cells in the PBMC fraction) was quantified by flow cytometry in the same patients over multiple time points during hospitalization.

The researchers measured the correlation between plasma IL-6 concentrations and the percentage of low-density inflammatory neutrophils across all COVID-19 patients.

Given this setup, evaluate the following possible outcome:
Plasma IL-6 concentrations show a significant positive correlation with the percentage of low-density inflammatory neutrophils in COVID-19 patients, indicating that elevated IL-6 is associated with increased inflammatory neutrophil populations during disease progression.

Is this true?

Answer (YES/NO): YES